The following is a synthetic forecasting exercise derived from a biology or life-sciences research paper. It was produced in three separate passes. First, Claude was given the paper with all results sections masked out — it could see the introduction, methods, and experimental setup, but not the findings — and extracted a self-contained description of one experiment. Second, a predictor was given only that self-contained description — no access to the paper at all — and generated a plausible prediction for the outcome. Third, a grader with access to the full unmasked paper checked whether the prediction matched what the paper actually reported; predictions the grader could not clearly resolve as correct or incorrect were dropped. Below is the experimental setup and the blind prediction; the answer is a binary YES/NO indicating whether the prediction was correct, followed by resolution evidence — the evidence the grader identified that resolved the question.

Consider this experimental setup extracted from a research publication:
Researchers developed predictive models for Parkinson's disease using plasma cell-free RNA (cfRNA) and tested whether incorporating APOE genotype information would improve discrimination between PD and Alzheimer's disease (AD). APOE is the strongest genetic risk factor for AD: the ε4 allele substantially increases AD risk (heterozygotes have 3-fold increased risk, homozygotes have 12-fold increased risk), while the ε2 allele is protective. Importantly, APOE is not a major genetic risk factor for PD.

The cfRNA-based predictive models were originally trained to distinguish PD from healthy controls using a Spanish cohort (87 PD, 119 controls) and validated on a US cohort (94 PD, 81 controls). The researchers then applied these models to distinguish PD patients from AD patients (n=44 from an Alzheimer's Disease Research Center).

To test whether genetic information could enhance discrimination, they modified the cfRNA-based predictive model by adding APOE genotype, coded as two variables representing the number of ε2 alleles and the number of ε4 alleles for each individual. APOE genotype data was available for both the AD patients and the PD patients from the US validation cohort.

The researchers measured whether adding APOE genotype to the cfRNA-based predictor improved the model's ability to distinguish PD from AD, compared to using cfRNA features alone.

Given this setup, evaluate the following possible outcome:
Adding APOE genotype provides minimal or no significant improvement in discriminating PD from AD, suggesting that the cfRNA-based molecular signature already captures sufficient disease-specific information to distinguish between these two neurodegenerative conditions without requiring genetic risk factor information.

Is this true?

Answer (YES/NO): NO